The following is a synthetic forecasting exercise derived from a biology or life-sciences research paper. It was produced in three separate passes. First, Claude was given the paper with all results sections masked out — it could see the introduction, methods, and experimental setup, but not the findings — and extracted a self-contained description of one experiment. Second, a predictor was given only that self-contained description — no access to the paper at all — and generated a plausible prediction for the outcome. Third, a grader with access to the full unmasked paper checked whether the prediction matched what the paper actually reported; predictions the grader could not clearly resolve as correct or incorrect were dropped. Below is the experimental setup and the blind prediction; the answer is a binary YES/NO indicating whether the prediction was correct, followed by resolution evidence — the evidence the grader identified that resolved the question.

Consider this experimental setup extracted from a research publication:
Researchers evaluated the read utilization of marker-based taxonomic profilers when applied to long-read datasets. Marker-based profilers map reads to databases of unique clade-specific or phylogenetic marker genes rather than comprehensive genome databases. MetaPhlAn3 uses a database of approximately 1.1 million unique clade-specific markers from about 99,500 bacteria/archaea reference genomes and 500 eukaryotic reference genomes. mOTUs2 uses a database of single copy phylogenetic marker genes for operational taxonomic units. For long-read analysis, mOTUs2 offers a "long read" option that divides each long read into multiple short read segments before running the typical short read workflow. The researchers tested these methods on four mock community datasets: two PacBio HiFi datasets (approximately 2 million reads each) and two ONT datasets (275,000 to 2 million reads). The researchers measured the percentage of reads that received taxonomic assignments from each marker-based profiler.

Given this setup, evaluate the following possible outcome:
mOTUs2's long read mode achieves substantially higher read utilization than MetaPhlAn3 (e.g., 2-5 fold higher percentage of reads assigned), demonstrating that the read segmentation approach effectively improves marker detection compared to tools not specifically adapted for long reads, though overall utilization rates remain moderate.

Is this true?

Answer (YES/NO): NO